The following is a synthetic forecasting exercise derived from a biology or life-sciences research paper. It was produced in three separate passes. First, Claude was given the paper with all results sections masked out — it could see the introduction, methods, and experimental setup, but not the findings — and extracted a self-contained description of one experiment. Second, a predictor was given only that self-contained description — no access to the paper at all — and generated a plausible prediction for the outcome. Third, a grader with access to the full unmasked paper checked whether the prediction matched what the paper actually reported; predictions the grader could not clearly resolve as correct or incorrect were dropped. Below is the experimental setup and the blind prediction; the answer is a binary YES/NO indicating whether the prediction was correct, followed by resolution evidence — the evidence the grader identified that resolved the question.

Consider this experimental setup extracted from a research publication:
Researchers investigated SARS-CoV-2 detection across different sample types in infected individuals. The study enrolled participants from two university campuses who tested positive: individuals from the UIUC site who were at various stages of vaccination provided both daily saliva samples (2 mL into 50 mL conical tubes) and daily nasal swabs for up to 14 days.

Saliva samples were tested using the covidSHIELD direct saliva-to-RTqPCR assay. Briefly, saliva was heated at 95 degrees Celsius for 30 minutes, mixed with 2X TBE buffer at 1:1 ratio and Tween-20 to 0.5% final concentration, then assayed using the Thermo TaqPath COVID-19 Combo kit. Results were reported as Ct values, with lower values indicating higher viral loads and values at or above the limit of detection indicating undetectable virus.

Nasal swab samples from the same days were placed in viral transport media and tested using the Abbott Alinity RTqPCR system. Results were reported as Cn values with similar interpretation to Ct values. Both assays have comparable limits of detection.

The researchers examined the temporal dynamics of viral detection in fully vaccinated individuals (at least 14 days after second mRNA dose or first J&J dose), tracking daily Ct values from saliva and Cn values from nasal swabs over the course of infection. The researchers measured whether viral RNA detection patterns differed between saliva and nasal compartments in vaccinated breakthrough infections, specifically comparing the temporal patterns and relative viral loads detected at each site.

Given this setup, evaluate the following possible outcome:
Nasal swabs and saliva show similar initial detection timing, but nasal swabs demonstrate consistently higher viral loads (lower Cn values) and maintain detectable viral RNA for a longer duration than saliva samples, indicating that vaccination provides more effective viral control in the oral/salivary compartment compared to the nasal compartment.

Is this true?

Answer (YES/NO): NO